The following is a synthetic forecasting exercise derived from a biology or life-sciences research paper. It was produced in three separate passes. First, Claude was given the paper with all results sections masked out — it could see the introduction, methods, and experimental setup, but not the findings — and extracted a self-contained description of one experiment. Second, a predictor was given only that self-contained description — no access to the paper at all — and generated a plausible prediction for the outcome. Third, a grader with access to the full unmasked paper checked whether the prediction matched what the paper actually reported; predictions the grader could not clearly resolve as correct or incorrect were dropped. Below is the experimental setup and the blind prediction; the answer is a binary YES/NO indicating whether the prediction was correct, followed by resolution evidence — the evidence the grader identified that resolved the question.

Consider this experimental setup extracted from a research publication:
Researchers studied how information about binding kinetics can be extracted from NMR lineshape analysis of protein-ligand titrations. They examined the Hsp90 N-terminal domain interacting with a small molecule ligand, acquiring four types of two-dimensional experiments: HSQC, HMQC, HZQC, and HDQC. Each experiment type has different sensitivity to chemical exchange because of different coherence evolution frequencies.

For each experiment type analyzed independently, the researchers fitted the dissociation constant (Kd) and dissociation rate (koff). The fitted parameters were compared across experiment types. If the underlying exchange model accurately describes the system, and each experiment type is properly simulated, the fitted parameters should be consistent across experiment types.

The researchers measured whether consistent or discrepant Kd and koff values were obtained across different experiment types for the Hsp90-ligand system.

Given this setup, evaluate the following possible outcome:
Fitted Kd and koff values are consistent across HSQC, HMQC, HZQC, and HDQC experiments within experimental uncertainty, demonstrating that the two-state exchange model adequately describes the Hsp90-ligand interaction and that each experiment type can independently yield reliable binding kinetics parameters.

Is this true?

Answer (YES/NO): YES